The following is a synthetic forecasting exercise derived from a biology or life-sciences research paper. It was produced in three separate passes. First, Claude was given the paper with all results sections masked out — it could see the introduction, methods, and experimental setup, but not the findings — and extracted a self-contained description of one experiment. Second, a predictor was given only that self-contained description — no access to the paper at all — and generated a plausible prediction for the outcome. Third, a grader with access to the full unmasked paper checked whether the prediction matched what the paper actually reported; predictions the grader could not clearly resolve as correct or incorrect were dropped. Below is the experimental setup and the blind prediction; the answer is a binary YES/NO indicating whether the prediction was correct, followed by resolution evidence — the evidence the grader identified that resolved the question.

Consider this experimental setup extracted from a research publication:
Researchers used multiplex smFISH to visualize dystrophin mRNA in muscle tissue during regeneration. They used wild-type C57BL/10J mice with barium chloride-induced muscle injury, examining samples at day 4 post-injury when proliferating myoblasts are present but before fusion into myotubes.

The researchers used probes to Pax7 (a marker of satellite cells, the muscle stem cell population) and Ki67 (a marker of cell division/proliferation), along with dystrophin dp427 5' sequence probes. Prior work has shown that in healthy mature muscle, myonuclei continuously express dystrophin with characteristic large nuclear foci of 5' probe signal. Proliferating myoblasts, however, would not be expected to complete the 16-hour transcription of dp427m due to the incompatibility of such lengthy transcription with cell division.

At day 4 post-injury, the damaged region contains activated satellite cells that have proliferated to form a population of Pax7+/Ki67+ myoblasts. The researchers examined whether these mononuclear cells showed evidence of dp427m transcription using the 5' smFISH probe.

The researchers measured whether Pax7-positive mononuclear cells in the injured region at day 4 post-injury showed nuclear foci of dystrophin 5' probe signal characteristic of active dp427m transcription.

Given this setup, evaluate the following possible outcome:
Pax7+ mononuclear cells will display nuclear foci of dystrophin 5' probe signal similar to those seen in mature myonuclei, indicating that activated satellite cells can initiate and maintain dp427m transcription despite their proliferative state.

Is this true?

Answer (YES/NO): NO